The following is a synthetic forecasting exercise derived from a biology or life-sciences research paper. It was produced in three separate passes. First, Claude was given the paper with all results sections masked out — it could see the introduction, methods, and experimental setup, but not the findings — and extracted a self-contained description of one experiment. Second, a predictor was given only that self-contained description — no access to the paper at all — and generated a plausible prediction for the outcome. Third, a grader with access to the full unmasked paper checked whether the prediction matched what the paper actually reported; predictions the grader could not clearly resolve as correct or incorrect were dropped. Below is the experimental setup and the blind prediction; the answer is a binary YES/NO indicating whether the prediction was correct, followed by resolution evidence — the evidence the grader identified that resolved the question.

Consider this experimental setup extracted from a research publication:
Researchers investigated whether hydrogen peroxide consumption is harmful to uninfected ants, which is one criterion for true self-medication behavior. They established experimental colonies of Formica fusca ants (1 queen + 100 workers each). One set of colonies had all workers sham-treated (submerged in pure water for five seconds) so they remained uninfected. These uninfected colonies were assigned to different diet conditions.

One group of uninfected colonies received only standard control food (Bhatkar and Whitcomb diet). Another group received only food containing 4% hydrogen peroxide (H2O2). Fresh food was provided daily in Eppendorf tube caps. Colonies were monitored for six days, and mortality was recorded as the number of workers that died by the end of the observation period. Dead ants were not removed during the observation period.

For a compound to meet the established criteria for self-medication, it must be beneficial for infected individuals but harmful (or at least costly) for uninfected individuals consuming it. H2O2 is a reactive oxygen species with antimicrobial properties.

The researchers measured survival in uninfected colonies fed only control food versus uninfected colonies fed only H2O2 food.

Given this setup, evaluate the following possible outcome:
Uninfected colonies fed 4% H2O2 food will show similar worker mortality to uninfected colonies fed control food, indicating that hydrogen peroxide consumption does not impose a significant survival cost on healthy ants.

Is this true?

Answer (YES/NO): NO